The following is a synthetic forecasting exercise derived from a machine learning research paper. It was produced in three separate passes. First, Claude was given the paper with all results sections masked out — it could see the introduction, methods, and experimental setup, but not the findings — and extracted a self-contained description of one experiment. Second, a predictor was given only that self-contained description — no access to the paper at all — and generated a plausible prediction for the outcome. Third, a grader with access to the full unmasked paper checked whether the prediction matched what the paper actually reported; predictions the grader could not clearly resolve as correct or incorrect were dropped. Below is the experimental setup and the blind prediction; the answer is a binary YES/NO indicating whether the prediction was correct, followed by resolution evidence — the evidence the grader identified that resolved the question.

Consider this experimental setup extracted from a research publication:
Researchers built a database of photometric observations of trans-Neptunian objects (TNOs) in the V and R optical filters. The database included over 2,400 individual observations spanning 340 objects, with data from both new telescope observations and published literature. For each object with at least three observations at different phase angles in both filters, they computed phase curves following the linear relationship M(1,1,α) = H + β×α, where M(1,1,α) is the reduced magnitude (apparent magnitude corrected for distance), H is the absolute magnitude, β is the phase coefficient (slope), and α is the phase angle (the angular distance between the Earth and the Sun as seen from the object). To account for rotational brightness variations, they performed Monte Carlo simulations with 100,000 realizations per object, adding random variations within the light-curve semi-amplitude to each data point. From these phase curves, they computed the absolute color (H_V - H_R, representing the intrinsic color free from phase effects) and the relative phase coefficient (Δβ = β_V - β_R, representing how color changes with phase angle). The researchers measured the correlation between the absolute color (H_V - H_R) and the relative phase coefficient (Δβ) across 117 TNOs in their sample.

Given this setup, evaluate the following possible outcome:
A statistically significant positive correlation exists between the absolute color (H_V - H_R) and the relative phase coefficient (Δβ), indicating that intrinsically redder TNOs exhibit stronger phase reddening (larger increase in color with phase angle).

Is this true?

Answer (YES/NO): NO